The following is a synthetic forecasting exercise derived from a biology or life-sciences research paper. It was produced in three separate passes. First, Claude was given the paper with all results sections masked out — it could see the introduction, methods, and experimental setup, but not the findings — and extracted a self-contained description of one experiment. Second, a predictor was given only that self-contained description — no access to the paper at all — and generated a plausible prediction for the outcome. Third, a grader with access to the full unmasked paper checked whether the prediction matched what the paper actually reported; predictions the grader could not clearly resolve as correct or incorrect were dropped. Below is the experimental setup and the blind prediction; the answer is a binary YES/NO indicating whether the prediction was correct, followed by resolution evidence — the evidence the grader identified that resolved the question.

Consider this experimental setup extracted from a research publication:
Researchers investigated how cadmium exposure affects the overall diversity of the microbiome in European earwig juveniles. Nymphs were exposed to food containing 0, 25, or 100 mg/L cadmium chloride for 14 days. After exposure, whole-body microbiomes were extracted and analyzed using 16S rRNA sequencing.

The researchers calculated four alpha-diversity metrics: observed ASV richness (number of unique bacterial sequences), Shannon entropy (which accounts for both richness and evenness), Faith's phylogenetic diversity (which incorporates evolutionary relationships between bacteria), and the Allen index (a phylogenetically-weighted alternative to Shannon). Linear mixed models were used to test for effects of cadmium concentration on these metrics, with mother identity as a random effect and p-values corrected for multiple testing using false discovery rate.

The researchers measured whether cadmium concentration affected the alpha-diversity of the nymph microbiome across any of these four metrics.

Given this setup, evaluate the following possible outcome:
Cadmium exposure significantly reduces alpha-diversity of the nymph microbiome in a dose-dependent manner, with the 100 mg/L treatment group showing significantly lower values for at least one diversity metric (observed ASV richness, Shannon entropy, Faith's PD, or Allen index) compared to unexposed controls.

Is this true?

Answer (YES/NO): NO